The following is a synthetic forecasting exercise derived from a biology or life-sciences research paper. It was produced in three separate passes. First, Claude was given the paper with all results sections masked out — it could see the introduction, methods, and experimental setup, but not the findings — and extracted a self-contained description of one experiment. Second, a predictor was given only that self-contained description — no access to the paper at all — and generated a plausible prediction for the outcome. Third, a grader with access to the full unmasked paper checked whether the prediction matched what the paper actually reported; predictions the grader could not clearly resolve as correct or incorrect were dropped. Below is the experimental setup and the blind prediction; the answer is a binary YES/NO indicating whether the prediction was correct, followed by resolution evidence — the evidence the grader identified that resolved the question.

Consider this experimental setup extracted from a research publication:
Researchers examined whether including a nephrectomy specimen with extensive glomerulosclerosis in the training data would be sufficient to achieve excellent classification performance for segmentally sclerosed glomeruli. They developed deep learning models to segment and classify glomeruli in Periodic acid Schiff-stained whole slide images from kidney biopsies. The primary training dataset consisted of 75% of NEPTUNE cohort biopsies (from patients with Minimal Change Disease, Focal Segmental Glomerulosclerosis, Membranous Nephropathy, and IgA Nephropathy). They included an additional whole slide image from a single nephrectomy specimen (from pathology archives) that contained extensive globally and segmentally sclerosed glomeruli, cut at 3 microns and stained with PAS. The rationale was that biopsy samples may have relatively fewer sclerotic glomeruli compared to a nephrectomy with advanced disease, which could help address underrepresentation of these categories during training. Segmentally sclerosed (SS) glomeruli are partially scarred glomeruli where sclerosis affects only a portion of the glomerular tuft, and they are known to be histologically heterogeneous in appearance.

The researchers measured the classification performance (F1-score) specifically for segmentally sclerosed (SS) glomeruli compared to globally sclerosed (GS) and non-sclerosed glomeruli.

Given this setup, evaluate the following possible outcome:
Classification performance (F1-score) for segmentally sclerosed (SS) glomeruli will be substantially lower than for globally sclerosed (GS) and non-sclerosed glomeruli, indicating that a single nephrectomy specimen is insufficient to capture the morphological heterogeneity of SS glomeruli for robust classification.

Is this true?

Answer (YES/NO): YES